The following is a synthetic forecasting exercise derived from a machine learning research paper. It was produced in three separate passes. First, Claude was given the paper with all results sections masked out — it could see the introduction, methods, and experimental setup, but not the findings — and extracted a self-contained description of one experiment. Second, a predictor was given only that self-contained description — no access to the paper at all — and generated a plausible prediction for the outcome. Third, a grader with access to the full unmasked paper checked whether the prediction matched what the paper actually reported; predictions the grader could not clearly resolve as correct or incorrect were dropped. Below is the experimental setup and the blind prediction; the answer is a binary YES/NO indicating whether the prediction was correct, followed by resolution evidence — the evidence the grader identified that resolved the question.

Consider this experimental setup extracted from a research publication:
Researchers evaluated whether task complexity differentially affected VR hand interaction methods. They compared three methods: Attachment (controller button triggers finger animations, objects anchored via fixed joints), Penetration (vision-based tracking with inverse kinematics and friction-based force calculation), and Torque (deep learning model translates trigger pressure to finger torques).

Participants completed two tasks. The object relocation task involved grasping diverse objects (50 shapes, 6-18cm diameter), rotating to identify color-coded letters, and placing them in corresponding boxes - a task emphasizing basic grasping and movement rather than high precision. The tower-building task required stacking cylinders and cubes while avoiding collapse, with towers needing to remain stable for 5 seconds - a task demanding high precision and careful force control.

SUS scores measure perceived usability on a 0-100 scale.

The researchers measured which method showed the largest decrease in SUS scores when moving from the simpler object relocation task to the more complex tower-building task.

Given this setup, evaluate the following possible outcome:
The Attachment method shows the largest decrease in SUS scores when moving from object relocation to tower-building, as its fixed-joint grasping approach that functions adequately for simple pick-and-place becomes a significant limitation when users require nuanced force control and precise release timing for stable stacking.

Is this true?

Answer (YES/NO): NO